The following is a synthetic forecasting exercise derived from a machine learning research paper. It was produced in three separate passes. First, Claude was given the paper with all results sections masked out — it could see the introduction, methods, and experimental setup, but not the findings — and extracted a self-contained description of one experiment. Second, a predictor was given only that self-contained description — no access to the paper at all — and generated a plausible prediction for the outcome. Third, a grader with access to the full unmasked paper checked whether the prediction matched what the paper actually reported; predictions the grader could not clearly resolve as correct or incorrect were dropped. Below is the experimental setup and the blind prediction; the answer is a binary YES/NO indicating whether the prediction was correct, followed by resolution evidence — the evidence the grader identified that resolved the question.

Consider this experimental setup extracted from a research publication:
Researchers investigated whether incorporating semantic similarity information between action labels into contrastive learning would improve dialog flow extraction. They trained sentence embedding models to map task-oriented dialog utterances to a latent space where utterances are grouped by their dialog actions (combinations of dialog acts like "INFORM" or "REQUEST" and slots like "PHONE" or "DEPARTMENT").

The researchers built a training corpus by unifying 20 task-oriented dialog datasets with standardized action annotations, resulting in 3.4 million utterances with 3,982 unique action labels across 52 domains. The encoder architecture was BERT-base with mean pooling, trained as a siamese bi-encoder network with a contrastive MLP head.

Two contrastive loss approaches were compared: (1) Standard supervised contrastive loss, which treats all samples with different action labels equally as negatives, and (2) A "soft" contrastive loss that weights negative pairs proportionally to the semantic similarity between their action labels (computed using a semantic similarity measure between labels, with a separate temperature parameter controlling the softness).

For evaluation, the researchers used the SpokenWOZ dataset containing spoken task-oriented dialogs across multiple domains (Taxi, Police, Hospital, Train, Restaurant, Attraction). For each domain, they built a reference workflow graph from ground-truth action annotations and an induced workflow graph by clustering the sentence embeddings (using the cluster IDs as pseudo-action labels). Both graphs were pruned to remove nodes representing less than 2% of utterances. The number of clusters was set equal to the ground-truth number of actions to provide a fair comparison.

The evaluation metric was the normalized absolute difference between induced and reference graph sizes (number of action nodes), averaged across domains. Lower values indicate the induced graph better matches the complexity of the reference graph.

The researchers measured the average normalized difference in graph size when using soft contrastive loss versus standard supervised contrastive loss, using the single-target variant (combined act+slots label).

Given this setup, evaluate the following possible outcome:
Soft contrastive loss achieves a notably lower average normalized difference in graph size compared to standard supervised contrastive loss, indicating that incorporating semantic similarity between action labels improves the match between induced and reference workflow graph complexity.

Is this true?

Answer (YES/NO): YES